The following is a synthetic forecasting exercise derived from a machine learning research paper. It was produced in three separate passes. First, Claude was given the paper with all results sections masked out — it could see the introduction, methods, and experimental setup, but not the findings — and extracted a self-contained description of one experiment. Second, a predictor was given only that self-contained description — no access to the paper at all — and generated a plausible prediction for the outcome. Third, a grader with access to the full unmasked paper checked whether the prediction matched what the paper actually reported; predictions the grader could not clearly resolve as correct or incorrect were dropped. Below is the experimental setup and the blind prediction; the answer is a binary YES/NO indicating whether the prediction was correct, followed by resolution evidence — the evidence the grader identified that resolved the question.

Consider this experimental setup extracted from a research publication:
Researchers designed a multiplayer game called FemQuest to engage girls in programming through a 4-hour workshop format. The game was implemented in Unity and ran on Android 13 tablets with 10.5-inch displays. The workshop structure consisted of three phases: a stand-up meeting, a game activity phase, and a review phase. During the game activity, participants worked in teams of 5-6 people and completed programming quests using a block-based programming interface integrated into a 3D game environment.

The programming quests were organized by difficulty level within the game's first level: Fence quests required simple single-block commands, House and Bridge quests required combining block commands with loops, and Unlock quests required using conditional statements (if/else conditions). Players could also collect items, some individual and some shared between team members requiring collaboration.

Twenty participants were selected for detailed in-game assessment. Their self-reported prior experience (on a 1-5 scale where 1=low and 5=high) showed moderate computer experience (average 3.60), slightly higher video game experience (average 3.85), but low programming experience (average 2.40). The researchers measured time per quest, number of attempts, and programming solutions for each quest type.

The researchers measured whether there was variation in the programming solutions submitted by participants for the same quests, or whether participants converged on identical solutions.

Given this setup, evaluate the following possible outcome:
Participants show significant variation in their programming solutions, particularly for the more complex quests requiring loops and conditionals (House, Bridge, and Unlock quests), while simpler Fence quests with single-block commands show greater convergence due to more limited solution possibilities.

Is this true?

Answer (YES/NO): YES